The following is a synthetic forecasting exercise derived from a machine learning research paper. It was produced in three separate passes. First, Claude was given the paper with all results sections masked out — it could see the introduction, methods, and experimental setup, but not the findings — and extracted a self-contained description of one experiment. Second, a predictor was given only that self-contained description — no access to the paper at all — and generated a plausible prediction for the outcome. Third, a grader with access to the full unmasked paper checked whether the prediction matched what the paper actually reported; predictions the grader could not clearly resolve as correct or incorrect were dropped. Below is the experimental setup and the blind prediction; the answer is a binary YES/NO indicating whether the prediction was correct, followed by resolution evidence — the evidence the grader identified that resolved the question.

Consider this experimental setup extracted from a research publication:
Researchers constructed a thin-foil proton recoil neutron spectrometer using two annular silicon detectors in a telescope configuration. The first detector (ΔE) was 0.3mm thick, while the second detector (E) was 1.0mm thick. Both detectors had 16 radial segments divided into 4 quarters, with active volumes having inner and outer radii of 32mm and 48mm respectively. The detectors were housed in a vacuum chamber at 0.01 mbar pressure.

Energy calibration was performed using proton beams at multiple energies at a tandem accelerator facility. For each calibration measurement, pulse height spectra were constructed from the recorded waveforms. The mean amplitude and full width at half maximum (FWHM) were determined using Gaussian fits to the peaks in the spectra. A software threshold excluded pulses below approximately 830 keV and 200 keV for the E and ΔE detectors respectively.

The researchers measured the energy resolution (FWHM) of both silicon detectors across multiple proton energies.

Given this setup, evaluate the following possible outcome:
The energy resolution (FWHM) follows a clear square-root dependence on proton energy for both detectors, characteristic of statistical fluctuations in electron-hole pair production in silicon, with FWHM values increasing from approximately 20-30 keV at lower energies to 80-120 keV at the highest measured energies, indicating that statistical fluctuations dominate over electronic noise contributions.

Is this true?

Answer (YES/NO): NO